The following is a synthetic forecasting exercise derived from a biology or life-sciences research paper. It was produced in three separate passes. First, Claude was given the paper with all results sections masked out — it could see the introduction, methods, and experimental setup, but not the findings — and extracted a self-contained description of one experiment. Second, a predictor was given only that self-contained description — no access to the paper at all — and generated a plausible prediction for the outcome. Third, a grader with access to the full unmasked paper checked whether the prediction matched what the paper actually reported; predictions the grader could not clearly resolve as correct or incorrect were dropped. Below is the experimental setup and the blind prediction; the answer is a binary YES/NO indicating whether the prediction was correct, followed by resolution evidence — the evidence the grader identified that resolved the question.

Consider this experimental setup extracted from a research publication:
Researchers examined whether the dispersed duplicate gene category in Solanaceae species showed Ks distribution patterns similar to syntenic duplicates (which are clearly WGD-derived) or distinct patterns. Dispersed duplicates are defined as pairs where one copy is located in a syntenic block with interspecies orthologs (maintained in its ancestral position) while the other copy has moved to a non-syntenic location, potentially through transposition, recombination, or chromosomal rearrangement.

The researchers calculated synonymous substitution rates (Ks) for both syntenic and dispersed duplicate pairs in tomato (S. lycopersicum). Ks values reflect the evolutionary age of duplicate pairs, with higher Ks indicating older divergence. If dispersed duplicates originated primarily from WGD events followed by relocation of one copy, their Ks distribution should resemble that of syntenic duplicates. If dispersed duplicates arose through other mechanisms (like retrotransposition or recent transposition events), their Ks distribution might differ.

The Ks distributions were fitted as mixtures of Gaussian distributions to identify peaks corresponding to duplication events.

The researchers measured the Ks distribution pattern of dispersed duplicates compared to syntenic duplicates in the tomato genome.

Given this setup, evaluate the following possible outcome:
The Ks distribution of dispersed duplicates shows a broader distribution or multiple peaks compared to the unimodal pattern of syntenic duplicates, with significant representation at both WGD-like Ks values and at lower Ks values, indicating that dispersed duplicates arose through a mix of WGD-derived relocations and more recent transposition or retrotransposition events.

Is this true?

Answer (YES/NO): NO